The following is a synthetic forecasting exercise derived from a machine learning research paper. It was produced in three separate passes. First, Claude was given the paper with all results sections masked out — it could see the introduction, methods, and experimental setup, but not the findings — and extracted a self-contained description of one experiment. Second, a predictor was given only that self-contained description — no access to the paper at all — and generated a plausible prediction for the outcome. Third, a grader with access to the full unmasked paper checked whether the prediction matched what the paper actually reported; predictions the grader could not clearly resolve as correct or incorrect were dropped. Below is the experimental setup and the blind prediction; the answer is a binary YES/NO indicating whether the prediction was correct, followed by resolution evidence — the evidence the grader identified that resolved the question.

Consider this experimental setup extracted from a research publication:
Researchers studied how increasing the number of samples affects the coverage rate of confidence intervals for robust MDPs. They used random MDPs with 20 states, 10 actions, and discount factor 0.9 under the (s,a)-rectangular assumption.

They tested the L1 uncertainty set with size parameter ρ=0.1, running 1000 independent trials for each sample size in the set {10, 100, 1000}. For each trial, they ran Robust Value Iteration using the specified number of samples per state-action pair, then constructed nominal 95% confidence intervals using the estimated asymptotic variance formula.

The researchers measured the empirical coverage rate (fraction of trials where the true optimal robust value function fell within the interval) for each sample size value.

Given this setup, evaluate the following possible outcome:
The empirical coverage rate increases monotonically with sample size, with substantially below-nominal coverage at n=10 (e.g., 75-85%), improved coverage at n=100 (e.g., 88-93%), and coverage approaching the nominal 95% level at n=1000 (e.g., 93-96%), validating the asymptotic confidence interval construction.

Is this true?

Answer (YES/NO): NO